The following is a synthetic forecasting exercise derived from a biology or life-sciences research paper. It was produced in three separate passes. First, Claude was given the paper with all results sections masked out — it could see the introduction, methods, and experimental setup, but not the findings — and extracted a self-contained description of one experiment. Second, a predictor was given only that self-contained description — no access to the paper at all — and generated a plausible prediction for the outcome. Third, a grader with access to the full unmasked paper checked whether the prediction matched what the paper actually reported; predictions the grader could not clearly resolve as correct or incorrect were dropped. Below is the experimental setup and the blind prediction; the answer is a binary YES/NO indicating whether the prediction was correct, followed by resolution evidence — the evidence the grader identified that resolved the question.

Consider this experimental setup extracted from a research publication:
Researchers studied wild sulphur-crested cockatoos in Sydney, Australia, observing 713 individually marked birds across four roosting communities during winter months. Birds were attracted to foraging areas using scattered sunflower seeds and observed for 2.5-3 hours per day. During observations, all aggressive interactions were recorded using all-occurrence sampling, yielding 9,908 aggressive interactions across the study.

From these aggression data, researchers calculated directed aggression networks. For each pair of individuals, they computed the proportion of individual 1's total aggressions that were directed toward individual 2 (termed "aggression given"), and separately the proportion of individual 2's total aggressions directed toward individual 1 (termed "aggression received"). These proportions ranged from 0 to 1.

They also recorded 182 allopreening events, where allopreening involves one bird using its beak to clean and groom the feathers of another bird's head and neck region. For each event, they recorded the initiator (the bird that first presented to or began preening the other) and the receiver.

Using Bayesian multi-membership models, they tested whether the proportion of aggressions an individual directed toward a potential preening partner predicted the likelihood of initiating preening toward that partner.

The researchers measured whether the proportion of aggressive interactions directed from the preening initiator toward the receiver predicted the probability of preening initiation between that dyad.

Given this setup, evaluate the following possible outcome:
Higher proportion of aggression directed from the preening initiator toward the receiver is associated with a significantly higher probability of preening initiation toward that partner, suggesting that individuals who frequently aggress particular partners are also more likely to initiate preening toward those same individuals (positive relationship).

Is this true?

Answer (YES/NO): YES